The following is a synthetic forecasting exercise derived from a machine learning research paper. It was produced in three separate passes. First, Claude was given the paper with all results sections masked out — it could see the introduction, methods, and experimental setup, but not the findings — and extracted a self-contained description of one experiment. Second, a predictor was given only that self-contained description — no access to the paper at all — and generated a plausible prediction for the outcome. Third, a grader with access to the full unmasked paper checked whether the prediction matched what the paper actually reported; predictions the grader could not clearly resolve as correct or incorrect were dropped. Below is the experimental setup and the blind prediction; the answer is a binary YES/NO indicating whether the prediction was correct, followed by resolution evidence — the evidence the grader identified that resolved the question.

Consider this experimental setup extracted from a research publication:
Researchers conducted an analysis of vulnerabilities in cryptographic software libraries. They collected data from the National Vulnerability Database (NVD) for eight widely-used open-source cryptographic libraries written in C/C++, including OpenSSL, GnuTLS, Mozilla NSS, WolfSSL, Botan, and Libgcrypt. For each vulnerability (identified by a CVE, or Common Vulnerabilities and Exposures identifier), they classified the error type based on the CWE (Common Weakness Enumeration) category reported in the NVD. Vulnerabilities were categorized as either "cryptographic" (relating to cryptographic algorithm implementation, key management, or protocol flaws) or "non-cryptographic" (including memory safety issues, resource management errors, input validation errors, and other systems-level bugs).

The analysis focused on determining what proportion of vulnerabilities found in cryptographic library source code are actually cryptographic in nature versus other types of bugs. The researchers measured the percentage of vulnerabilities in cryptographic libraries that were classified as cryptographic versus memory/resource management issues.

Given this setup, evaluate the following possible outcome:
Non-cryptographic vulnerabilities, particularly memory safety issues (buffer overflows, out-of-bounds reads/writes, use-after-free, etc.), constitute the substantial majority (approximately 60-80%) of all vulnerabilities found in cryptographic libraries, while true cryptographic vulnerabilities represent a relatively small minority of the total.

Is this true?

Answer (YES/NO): NO